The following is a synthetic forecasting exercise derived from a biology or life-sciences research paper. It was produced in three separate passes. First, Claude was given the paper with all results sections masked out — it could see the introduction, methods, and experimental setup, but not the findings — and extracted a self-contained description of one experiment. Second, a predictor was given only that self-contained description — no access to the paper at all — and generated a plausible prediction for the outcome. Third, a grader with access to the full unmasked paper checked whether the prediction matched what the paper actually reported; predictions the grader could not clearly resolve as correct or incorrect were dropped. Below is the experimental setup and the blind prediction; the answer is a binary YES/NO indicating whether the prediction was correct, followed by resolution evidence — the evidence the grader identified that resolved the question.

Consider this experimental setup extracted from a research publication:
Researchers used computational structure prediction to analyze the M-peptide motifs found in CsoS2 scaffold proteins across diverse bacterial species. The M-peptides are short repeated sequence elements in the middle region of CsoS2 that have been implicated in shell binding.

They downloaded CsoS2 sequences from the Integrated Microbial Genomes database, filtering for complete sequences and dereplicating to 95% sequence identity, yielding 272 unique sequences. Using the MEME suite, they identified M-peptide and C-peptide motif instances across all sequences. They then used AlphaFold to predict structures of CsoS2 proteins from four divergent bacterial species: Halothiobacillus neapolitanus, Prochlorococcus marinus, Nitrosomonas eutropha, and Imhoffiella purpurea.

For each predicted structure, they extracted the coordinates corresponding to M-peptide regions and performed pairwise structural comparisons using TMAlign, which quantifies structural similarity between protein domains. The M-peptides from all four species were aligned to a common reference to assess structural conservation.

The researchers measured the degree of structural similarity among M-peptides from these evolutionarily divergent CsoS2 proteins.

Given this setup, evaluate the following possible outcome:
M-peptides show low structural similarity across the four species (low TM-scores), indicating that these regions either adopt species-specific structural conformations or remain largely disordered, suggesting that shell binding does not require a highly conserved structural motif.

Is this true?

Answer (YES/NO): NO